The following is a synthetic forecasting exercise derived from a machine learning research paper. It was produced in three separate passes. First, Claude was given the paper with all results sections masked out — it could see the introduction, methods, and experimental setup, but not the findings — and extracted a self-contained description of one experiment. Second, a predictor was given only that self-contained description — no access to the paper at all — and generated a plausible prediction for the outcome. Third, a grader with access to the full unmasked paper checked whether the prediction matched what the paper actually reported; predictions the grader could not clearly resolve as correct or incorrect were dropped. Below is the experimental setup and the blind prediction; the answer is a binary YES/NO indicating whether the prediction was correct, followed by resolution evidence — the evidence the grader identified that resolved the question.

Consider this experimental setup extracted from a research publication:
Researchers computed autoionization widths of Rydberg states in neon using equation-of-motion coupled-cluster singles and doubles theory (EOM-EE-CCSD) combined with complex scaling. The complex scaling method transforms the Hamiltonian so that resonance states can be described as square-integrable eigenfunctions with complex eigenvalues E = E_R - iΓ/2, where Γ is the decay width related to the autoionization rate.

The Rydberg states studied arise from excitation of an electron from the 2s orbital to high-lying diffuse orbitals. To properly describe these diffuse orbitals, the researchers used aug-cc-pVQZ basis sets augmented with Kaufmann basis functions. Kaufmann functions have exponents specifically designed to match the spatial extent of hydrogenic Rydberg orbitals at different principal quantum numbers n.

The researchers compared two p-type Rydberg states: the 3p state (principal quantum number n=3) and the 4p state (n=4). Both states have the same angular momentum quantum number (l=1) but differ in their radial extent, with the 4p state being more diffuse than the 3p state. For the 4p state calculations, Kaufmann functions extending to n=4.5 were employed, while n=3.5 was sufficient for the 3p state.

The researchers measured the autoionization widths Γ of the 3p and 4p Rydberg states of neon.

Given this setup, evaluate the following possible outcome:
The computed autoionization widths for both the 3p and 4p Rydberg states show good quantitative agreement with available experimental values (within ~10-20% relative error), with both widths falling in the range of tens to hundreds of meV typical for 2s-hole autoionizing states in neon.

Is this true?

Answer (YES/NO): NO